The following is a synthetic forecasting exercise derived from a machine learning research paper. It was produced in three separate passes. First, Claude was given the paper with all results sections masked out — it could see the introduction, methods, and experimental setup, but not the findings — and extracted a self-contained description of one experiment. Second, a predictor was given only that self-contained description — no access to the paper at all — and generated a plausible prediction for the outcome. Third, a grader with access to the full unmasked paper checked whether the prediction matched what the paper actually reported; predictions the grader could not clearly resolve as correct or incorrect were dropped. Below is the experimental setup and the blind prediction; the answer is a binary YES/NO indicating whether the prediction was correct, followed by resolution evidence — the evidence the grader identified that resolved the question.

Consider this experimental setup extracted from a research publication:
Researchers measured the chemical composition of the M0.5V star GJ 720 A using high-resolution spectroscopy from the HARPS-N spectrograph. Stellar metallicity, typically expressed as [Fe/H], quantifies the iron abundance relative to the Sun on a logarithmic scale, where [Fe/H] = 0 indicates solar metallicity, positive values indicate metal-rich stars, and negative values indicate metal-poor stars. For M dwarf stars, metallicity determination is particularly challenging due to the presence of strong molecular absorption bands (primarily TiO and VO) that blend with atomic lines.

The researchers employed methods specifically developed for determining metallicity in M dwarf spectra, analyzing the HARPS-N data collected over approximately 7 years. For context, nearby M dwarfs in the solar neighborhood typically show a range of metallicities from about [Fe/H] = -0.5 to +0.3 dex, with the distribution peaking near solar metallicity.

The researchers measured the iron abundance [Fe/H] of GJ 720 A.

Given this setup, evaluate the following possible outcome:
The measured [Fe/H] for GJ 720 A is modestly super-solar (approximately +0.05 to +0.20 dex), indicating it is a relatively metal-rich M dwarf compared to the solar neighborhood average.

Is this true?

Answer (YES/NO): NO